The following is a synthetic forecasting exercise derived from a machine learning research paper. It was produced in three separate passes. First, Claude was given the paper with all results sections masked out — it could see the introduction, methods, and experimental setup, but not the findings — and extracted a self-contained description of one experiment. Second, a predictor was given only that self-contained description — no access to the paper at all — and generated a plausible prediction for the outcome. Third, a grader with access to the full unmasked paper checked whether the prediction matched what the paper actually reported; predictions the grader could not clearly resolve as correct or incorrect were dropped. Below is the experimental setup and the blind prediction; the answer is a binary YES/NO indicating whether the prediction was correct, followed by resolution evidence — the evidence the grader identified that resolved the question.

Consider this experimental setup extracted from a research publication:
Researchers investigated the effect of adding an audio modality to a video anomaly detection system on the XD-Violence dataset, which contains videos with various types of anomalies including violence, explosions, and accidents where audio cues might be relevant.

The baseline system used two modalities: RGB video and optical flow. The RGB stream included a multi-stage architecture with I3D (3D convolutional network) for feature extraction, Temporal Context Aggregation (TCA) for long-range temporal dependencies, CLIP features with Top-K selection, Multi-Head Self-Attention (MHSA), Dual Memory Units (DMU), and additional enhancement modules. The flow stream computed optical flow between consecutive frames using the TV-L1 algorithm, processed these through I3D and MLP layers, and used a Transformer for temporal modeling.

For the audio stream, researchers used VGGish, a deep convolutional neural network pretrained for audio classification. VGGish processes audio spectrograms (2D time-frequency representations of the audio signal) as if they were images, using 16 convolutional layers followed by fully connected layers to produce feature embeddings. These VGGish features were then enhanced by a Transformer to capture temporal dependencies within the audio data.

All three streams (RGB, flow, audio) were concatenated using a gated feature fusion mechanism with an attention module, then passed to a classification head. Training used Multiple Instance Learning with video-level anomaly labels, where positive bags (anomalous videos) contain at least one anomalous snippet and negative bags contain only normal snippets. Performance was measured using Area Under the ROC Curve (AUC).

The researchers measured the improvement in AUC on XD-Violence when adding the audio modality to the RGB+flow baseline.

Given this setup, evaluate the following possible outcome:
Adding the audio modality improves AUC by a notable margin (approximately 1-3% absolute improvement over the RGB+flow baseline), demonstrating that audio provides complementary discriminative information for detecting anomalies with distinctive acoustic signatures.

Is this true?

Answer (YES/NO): NO